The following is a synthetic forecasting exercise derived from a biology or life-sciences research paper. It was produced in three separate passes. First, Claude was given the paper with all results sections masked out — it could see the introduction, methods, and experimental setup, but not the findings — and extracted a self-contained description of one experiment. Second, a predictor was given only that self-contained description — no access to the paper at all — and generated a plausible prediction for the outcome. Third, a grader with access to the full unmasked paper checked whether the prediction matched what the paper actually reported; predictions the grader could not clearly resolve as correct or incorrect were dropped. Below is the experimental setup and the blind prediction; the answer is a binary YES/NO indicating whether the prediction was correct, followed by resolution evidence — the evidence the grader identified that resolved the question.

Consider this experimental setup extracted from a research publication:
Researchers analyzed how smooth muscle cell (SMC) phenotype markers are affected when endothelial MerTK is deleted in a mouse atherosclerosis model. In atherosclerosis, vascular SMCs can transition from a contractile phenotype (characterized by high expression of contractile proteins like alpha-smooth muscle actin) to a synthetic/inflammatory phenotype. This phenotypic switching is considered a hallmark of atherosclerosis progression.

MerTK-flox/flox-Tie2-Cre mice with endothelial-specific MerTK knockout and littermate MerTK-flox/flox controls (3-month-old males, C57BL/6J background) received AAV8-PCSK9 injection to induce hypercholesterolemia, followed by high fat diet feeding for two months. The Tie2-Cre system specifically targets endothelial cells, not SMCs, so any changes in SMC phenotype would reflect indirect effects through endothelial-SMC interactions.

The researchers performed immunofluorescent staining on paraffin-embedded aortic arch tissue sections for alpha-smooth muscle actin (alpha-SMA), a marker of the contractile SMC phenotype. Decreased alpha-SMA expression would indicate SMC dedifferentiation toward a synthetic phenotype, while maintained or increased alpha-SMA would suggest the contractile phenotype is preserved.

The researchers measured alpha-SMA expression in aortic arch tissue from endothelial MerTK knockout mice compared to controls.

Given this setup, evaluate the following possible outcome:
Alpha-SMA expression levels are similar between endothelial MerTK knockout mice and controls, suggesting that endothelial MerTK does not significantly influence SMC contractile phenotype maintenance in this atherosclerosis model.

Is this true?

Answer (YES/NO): NO